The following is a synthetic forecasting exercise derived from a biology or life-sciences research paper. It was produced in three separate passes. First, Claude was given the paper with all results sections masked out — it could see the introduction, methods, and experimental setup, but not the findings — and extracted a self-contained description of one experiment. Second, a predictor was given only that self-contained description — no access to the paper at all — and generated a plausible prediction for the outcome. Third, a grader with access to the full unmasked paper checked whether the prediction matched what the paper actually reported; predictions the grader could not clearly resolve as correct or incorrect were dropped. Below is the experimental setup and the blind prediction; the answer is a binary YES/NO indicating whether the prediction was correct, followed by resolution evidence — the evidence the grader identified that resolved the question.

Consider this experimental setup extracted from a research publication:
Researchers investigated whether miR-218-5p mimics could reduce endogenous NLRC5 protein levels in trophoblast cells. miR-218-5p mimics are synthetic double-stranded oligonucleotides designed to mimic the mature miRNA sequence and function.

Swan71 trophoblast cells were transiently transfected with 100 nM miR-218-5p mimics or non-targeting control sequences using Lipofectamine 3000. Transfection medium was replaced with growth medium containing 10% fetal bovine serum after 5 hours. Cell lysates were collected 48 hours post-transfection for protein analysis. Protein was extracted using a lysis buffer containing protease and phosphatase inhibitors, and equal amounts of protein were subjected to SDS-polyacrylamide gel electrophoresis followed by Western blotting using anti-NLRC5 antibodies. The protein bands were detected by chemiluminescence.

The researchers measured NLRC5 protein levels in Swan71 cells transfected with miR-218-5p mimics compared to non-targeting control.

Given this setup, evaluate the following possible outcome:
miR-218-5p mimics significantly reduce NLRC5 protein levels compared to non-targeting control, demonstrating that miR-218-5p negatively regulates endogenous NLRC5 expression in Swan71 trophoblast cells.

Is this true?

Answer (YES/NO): YES